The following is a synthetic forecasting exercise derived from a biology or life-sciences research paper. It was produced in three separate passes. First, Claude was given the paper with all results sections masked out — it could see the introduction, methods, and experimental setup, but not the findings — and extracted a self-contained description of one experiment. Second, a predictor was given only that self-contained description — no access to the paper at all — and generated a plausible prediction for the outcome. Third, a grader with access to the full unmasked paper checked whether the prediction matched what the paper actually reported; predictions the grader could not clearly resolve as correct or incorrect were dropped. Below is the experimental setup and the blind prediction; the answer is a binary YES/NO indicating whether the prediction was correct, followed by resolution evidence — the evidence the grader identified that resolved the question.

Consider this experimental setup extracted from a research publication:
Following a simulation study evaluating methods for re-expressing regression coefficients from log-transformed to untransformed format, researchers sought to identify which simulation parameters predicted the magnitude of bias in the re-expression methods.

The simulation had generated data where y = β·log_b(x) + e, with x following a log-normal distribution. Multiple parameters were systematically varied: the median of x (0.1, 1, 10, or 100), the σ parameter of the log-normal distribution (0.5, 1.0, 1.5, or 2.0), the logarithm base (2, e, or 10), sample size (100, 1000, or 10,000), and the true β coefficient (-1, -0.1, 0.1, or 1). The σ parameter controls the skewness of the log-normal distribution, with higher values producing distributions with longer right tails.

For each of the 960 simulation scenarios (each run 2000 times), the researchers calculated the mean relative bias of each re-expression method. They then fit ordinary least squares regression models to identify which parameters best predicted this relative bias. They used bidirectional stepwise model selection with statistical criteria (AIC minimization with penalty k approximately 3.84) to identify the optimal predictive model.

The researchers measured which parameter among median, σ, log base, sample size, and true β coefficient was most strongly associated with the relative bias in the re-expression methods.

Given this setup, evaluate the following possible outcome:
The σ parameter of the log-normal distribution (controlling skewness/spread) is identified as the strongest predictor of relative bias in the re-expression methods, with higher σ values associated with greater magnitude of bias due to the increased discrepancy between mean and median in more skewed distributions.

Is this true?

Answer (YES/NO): YES